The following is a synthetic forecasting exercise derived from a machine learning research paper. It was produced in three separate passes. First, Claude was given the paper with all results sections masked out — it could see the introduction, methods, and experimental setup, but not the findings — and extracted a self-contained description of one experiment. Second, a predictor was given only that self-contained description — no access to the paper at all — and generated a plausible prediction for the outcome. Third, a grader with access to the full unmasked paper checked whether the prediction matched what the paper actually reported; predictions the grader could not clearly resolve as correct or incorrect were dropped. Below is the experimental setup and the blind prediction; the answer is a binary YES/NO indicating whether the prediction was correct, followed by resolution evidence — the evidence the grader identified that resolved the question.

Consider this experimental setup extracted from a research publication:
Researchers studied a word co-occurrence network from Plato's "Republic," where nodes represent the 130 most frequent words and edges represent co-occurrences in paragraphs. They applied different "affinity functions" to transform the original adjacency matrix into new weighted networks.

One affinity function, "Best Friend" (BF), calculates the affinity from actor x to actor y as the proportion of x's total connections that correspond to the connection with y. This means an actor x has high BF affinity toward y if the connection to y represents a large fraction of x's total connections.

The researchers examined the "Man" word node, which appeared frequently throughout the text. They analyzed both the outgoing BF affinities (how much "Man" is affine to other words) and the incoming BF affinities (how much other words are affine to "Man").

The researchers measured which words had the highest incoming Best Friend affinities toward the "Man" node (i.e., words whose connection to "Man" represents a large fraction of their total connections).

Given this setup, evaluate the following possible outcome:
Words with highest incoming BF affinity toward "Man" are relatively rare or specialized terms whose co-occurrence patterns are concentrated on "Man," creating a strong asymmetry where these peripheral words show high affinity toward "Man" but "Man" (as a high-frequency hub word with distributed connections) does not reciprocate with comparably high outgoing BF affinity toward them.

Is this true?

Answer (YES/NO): YES